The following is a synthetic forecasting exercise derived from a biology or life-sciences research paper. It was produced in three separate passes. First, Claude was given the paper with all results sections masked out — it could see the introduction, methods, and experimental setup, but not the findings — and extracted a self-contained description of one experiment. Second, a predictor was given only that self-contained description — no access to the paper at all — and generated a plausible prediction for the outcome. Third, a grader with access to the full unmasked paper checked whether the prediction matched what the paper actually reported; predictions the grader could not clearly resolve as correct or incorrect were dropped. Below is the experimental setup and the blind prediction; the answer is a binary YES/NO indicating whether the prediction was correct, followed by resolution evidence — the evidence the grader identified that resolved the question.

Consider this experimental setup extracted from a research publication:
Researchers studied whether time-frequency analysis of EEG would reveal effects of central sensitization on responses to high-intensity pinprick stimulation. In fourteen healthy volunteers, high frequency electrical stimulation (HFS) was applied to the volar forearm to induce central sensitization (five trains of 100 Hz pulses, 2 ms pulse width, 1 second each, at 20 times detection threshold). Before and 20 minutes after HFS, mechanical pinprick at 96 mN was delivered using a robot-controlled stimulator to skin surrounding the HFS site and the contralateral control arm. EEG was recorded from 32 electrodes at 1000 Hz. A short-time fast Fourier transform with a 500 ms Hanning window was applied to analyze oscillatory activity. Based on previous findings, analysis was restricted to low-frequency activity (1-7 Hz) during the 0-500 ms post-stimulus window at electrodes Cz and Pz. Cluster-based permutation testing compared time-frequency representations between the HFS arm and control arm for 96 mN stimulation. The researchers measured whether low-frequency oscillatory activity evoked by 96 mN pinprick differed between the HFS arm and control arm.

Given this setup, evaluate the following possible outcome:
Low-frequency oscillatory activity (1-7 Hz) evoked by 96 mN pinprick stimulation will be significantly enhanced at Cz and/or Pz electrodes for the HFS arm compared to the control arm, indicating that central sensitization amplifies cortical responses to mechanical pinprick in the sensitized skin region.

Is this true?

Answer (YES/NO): NO